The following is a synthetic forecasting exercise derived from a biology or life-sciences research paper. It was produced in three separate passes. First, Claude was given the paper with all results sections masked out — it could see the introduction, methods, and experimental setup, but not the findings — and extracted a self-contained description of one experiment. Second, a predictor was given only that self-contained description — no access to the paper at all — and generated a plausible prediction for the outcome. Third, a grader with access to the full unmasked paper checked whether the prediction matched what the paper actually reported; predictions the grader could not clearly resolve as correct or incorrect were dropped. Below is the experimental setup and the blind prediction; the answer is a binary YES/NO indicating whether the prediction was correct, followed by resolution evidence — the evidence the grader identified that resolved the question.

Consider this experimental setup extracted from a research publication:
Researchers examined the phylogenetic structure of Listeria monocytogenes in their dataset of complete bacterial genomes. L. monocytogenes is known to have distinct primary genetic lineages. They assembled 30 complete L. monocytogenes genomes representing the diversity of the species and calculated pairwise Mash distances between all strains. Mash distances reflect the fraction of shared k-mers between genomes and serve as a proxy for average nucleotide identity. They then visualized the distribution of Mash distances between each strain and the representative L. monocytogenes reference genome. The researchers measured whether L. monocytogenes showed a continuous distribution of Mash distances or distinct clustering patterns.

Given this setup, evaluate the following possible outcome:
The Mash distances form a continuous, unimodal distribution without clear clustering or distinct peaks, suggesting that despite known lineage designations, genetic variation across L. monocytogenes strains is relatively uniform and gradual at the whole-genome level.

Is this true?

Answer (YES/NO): NO